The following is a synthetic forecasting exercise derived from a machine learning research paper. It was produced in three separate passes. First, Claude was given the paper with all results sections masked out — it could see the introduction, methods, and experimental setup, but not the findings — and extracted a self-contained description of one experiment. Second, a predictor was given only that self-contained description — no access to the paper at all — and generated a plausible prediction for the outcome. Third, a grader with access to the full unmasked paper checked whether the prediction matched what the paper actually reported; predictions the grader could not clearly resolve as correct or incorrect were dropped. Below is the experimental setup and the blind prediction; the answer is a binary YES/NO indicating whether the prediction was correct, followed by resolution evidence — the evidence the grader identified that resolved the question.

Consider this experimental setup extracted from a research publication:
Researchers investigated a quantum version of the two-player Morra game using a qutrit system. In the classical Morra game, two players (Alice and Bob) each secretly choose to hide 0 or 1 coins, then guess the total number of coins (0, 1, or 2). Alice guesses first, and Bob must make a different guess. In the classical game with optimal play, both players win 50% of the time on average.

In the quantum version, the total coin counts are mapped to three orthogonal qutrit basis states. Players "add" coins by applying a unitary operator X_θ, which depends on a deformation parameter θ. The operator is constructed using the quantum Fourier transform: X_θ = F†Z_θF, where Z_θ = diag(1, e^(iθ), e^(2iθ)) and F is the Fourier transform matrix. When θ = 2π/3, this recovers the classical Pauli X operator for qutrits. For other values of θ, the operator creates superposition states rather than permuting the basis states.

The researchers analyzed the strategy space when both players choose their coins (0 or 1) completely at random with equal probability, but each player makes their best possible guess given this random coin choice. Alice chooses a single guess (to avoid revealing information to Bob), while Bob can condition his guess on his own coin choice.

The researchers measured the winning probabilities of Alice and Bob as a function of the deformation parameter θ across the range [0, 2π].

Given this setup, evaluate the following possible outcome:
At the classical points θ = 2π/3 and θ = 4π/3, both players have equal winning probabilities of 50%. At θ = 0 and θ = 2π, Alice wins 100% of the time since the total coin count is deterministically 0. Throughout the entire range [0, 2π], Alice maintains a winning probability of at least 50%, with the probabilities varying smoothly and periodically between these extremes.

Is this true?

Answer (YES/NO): NO